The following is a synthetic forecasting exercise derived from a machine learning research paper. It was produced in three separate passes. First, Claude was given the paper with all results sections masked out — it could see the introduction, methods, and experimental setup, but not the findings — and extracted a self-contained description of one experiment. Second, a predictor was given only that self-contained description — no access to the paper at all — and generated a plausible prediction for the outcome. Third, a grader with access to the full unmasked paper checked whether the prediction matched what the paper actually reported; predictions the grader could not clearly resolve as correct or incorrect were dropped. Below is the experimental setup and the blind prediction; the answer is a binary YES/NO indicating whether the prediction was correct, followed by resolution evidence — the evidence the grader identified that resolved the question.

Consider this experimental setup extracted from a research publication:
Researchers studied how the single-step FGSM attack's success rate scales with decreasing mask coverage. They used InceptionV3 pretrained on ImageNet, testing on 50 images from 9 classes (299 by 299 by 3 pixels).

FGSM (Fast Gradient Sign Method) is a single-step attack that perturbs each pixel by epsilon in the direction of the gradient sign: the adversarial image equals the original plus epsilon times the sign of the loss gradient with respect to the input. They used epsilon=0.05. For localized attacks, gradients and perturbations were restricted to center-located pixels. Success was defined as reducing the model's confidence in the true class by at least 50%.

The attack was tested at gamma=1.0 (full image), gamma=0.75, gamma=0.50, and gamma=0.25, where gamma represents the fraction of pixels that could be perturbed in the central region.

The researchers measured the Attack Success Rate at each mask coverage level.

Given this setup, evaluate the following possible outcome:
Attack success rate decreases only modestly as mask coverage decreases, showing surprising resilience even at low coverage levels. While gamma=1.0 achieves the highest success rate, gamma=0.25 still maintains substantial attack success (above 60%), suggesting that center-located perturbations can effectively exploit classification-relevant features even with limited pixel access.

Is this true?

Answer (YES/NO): NO